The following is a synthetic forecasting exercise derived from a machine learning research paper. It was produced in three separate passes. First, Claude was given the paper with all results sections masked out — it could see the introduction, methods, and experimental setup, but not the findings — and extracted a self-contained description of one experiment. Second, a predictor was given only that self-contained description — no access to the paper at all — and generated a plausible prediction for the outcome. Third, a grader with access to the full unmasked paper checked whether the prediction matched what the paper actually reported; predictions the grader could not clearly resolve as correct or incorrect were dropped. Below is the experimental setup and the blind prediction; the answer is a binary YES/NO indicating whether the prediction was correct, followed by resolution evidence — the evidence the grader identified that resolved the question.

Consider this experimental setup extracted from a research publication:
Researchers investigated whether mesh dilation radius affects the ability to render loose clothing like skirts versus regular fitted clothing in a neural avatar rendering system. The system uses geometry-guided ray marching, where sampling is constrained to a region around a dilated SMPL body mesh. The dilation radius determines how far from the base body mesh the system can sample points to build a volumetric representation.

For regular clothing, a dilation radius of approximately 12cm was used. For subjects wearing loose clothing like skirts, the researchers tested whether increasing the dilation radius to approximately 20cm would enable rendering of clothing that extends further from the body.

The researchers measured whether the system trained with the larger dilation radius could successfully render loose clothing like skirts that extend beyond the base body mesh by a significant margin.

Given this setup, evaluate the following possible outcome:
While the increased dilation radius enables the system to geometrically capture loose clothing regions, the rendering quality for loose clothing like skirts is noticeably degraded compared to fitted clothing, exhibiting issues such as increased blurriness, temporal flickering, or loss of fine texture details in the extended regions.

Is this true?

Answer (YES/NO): NO